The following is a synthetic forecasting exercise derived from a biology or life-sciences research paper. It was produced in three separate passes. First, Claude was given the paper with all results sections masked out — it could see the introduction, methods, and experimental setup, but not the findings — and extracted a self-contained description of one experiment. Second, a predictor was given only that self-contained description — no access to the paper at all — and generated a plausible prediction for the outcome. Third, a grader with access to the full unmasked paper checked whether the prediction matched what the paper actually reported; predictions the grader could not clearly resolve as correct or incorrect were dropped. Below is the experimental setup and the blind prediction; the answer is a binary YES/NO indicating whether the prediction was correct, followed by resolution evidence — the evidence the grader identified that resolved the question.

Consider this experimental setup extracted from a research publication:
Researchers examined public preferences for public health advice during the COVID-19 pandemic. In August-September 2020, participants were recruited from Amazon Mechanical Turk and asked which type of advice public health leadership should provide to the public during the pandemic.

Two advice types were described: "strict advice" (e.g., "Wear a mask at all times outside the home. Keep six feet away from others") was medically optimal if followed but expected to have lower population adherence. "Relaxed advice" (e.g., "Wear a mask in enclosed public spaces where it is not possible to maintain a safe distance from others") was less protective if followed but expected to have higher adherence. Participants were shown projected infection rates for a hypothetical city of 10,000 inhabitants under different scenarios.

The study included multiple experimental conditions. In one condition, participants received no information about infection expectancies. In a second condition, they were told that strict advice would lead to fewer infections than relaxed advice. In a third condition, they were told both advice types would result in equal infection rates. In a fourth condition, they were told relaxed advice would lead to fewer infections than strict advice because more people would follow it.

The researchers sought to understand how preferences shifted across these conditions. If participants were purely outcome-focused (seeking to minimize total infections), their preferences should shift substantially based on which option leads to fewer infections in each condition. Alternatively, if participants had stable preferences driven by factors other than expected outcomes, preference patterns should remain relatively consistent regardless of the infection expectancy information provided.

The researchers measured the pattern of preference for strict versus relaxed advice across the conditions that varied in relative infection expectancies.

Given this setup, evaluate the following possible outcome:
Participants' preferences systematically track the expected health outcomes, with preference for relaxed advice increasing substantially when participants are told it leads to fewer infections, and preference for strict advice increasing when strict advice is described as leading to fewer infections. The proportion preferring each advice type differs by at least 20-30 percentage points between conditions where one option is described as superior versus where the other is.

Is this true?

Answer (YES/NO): NO